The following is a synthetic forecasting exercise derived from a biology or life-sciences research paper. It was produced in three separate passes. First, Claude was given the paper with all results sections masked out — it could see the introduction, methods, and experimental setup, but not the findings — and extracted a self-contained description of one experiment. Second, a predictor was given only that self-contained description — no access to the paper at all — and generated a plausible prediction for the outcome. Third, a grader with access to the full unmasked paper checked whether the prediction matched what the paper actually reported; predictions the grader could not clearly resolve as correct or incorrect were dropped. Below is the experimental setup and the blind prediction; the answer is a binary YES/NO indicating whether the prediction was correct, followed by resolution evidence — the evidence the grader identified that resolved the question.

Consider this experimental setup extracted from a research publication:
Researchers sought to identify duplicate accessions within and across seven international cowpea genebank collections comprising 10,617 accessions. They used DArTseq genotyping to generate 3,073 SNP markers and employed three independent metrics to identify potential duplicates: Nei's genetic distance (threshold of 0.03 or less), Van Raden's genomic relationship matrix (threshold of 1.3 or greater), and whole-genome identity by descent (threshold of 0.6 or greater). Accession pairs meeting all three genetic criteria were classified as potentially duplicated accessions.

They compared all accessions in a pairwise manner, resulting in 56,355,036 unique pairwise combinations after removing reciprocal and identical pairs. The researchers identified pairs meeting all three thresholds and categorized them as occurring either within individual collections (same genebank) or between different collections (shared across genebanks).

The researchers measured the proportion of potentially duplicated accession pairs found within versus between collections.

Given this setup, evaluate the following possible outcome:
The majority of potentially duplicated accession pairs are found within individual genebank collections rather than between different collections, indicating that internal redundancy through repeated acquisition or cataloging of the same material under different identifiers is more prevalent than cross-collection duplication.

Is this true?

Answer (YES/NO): YES